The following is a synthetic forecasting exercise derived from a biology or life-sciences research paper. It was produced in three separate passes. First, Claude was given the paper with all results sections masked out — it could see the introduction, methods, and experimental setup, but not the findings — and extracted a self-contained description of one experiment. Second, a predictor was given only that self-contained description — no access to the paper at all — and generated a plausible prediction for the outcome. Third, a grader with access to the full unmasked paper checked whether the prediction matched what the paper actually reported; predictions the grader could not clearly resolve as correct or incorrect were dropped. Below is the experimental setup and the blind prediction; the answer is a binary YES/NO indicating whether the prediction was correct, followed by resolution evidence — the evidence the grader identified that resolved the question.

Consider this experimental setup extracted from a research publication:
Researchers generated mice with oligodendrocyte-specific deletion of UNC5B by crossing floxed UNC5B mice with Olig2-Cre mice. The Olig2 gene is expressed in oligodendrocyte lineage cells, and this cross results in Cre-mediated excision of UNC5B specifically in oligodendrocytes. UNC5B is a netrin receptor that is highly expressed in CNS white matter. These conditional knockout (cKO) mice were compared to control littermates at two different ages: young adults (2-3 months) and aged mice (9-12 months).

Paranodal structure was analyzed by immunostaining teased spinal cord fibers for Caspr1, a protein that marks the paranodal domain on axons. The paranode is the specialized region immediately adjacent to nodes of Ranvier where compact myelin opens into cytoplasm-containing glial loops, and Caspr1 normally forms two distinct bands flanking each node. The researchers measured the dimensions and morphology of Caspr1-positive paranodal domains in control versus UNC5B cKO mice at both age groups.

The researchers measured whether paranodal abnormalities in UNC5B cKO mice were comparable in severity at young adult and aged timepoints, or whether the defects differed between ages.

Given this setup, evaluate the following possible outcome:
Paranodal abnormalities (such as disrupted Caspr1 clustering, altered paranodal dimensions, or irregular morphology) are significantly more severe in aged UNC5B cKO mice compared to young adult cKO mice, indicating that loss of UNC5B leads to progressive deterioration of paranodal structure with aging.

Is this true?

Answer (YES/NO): YES